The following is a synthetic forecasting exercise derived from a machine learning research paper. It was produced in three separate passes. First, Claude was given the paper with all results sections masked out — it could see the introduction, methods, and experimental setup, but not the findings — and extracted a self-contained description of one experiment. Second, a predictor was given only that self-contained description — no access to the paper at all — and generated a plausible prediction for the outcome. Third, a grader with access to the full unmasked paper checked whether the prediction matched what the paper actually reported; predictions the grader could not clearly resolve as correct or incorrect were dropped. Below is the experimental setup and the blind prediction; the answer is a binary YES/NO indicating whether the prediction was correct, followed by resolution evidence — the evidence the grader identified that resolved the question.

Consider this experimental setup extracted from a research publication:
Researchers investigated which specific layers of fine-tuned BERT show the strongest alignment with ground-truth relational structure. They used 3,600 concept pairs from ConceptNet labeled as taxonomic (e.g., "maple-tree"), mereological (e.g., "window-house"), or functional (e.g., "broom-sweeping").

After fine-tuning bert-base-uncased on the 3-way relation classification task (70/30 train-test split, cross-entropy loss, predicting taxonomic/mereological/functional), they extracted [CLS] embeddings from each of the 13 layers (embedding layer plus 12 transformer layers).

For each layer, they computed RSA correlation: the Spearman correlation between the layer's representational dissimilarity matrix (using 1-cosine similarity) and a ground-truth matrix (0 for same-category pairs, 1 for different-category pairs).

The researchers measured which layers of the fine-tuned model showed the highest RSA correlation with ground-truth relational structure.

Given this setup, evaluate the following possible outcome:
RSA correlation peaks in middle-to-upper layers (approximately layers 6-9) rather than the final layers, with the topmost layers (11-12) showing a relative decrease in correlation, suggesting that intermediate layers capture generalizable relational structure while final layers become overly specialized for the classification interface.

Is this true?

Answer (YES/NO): NO